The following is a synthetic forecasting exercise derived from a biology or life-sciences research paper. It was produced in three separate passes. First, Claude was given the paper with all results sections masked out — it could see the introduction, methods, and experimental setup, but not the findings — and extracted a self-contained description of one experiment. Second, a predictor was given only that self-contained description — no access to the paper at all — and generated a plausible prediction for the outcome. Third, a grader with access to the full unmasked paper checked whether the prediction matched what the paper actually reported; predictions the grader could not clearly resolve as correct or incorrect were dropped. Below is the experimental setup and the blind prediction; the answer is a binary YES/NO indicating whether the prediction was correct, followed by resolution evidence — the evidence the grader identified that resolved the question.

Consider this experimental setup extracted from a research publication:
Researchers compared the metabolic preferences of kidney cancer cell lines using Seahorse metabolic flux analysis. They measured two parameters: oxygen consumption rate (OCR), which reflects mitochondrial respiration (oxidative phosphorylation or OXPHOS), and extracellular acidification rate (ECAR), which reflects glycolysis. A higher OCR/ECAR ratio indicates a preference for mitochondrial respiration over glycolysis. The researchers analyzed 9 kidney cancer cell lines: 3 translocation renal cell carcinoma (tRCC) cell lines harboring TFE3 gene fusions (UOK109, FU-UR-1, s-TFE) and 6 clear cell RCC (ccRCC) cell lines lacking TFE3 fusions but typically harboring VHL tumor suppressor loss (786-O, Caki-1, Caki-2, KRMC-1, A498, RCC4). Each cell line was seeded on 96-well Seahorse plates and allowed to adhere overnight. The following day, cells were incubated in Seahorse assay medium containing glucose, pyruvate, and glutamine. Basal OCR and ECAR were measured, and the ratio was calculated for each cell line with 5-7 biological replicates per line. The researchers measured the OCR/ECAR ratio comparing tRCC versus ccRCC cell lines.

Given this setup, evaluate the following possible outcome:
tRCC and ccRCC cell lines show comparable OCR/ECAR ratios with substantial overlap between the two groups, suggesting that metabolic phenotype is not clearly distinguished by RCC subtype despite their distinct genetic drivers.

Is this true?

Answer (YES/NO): NO